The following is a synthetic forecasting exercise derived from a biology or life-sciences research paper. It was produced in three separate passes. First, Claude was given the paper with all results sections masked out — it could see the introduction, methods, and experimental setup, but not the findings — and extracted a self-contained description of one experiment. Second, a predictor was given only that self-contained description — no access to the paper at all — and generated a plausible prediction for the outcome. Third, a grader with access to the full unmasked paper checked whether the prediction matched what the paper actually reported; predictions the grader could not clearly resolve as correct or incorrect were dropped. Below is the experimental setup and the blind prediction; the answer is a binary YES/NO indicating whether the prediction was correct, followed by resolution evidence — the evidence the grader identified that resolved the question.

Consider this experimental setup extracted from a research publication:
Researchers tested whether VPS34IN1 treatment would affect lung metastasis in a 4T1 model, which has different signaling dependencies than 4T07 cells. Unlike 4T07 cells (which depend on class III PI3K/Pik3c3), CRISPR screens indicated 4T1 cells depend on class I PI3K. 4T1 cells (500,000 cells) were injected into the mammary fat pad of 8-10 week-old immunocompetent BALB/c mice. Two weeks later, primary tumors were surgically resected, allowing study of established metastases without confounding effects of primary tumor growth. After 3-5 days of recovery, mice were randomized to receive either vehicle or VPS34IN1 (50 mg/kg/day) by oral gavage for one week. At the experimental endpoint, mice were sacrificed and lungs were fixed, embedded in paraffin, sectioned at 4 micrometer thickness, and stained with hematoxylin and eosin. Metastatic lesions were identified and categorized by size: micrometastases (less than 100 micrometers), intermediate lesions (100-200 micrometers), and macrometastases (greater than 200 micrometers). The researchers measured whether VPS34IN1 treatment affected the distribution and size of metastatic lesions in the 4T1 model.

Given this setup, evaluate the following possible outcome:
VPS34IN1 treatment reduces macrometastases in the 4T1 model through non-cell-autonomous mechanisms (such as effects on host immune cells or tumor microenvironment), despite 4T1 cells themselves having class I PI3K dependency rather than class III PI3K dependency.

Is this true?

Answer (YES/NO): NO